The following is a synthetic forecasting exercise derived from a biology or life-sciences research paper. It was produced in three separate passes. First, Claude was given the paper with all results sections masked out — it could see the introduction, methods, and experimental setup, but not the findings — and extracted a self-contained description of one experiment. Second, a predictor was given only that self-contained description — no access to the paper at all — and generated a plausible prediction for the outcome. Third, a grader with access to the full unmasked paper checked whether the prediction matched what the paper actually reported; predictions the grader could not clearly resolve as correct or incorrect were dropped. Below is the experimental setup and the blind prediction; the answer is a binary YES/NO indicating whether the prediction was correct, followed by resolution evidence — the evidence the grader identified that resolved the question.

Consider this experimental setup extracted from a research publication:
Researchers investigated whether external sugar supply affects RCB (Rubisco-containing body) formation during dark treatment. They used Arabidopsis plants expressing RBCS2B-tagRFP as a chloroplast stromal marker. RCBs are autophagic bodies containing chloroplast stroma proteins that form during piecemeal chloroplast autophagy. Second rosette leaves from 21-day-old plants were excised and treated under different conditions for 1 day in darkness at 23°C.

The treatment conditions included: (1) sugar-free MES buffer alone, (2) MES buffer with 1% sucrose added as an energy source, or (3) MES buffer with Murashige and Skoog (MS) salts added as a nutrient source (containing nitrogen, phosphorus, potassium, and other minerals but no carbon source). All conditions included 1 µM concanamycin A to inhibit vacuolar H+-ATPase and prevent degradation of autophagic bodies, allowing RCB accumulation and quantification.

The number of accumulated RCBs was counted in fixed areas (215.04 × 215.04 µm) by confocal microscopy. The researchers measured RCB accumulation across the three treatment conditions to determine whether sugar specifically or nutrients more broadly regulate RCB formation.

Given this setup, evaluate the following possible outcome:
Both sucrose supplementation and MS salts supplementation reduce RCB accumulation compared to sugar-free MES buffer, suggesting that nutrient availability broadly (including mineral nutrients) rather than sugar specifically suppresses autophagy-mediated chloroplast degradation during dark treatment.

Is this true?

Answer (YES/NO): NO